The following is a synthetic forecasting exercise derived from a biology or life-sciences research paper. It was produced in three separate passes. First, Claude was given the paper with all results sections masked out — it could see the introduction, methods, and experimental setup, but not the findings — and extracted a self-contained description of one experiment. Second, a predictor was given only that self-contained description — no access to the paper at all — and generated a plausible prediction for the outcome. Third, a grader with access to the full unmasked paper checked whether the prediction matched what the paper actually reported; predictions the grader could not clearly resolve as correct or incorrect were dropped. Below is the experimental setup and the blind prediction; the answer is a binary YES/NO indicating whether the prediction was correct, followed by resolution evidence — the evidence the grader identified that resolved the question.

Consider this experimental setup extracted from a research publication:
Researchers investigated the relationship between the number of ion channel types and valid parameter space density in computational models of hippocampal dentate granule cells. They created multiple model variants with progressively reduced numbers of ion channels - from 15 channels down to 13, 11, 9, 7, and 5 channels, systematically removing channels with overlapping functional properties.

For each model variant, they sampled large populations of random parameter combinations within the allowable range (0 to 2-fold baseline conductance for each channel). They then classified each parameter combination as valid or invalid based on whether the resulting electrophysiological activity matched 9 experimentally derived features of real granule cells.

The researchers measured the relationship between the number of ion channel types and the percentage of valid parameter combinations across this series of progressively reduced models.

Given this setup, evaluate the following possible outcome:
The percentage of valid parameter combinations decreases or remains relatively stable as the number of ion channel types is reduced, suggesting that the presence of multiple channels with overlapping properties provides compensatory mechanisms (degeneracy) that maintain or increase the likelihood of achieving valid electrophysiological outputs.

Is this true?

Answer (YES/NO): YES